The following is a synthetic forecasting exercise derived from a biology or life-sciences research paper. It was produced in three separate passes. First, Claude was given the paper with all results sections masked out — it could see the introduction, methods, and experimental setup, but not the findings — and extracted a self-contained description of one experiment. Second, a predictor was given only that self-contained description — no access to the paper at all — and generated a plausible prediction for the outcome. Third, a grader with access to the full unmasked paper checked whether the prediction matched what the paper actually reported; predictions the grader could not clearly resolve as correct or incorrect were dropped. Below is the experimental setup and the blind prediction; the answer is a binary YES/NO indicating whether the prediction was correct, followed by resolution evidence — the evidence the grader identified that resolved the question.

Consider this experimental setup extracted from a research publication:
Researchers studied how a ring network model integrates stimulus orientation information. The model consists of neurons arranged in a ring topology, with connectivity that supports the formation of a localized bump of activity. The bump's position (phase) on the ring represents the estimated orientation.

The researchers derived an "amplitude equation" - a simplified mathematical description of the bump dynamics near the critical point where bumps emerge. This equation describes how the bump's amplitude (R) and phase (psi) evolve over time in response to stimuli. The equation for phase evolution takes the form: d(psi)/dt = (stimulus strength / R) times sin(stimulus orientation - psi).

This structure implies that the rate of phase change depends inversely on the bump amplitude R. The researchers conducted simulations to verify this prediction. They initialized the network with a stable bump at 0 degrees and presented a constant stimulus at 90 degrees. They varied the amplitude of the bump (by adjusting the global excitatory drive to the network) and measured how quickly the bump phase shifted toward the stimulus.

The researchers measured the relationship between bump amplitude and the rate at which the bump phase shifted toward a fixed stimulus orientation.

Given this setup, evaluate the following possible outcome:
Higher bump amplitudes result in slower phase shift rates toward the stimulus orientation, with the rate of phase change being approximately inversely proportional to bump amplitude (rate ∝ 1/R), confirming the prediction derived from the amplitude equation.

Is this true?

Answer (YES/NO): YES